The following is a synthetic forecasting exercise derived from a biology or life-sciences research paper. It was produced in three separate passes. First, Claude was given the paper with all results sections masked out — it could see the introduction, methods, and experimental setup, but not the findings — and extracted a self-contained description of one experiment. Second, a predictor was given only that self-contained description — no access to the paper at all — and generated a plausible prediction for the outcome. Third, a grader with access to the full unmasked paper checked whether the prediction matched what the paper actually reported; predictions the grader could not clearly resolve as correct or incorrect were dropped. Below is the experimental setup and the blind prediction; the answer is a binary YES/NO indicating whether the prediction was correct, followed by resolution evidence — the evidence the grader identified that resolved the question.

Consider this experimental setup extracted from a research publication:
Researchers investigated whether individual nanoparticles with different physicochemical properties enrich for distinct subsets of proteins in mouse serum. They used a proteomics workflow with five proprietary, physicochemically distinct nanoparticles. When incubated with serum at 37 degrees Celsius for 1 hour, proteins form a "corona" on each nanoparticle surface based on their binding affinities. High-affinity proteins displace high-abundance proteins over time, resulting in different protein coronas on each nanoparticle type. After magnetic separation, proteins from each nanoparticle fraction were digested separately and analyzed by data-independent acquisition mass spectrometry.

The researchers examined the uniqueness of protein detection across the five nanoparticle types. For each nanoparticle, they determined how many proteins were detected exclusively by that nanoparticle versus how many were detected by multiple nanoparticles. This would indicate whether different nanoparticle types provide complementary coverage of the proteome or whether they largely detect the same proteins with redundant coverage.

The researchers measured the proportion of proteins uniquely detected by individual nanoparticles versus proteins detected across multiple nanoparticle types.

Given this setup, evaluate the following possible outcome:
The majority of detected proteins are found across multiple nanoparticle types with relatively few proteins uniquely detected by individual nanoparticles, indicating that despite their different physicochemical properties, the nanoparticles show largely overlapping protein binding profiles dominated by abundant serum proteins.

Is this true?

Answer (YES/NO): NO